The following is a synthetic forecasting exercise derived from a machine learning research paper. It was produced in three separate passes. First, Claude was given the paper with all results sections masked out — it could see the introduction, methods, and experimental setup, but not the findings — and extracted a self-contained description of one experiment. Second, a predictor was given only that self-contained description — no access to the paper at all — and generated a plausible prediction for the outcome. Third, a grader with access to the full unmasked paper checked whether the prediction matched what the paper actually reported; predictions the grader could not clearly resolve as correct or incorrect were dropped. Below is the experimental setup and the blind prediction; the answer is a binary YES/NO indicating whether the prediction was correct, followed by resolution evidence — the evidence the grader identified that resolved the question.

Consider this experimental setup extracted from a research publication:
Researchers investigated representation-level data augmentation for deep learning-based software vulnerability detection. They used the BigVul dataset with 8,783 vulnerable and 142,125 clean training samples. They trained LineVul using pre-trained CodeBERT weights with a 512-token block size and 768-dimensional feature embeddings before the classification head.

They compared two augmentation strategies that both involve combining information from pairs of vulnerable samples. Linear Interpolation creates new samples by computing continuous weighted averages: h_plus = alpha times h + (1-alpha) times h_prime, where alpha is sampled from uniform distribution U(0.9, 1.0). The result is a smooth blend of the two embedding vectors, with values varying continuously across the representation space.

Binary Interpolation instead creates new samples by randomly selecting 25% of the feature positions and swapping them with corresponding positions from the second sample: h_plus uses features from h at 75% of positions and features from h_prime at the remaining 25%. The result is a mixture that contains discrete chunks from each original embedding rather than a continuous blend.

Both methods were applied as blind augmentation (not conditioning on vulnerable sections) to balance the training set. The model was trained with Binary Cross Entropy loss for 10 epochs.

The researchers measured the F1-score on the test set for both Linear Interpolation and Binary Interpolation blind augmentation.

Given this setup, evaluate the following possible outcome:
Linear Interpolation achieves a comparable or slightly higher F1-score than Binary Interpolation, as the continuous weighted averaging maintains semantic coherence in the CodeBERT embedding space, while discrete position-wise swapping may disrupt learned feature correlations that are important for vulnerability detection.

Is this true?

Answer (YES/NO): YES